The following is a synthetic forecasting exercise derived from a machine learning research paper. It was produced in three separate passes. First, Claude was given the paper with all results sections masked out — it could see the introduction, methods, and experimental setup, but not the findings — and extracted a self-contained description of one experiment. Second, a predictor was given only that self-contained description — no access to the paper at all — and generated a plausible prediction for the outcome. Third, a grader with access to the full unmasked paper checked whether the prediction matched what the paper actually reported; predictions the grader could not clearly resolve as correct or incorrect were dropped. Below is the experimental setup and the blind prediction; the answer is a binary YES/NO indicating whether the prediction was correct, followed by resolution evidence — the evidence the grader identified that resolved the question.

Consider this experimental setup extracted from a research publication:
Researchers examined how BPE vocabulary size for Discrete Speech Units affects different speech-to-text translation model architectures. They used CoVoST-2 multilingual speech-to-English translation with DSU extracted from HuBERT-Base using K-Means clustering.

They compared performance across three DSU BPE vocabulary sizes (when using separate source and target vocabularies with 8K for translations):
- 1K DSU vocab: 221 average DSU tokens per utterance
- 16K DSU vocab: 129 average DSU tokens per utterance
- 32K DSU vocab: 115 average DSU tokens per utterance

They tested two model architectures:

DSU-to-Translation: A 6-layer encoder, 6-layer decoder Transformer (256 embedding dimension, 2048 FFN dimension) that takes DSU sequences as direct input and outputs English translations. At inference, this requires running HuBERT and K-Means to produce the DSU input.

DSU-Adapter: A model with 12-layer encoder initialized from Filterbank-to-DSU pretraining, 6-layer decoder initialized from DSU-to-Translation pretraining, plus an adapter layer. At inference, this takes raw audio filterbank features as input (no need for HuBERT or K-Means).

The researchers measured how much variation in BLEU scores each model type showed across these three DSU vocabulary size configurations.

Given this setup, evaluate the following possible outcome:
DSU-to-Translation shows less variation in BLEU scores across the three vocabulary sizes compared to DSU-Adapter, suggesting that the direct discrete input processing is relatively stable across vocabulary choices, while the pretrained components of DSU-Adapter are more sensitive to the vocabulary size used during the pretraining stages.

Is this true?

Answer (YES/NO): NO